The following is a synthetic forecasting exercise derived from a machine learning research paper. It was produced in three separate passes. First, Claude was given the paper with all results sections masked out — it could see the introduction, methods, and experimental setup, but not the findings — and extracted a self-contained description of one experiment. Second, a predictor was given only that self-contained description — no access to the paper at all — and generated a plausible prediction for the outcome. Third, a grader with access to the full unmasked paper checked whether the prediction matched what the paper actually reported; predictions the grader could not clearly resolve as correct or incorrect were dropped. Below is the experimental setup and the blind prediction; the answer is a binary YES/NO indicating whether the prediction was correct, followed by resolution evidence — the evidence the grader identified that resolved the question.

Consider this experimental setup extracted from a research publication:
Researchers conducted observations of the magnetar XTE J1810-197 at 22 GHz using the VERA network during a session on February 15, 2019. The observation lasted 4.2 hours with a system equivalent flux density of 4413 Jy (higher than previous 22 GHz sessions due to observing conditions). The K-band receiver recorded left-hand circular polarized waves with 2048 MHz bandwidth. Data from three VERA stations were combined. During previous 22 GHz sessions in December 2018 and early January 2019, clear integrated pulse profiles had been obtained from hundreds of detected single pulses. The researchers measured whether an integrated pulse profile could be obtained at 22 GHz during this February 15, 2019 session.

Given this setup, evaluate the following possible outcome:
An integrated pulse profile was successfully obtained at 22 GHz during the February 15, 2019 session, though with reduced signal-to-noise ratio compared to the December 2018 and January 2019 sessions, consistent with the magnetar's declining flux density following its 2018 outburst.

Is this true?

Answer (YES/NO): NO